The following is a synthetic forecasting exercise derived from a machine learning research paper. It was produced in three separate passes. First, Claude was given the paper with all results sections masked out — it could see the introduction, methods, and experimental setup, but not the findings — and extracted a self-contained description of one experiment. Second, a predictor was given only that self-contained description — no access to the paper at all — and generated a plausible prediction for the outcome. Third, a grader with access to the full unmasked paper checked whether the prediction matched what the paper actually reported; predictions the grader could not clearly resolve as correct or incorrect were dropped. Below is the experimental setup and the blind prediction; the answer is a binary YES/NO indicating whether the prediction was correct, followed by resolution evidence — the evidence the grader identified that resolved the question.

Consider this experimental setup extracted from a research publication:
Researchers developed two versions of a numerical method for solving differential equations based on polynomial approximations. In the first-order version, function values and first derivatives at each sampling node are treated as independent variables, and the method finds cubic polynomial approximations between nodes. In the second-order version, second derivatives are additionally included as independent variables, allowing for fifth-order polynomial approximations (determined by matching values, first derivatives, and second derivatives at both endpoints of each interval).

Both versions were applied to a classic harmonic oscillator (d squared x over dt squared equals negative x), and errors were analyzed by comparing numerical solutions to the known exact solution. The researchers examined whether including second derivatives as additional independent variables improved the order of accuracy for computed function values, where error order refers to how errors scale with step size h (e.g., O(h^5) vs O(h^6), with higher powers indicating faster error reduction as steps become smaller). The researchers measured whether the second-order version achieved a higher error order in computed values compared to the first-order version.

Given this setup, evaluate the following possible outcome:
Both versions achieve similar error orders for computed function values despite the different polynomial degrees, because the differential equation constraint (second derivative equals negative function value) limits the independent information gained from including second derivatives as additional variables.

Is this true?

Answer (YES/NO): YES